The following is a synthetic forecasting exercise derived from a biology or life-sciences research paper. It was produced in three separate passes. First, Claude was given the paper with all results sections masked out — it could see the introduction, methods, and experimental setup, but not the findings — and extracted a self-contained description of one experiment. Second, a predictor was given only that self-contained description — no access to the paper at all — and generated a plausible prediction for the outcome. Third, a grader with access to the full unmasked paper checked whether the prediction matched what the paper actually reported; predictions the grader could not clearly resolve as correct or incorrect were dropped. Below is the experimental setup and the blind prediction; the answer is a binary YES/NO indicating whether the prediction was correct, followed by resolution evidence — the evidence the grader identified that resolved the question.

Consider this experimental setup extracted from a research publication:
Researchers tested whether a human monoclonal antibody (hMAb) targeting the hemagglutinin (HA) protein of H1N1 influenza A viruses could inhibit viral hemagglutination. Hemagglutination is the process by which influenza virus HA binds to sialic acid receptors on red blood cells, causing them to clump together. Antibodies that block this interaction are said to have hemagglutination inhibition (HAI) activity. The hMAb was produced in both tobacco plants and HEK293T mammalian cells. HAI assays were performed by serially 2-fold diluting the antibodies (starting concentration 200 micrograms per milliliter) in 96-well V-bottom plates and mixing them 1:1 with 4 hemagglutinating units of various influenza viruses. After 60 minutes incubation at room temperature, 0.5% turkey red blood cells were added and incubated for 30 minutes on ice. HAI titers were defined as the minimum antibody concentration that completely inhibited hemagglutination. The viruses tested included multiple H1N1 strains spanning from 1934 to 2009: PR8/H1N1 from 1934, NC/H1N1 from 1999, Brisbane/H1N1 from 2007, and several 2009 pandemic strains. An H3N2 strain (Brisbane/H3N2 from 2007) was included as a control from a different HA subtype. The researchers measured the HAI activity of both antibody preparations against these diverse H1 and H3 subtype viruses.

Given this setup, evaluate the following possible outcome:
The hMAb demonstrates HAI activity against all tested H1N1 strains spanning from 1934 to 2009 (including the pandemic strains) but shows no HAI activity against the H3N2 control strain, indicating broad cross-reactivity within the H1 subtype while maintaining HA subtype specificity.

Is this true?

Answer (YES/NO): YES